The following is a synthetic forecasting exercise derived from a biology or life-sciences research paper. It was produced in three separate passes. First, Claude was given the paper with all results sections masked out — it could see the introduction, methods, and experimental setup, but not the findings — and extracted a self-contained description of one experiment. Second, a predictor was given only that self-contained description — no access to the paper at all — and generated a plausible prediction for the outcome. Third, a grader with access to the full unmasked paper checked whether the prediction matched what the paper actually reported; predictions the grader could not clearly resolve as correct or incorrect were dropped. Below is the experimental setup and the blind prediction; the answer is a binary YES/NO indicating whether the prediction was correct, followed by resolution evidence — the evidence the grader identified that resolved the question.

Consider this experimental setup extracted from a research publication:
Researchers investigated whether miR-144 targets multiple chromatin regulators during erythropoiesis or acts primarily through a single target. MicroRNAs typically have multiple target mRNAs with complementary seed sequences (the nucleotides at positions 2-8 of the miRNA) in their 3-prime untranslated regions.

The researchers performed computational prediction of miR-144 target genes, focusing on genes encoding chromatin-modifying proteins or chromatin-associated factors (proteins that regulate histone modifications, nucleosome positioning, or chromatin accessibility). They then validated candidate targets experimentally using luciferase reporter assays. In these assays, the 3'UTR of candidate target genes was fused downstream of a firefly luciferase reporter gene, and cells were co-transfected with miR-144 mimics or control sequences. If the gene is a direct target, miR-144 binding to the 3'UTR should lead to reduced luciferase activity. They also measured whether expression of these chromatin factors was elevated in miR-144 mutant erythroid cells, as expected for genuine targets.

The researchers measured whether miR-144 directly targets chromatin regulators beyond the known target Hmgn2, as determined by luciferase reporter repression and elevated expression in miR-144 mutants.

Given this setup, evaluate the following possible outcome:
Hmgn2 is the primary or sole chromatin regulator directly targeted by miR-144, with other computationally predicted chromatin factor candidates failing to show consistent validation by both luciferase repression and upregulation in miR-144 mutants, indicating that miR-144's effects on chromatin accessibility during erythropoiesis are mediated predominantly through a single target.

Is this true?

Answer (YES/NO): NO